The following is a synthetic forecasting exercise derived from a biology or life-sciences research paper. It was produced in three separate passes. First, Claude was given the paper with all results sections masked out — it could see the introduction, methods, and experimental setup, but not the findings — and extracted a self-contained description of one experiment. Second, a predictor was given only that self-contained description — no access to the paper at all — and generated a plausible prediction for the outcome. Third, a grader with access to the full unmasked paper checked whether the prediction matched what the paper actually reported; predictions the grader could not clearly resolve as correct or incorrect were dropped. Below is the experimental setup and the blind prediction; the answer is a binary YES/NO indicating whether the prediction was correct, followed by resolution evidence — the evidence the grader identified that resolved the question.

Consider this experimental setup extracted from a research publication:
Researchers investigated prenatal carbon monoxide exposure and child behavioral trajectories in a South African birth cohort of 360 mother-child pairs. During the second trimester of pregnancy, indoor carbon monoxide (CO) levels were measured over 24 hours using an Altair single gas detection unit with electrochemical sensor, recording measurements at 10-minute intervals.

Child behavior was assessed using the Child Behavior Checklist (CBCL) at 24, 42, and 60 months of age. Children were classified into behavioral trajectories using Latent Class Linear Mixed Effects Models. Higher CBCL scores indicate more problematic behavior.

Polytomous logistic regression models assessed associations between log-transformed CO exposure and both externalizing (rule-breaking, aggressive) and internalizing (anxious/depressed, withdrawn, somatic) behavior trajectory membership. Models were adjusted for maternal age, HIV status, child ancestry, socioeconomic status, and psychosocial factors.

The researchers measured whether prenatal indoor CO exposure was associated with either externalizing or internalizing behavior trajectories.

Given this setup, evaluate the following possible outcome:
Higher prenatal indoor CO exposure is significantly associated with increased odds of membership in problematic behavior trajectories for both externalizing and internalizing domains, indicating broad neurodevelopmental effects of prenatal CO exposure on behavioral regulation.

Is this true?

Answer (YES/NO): NO